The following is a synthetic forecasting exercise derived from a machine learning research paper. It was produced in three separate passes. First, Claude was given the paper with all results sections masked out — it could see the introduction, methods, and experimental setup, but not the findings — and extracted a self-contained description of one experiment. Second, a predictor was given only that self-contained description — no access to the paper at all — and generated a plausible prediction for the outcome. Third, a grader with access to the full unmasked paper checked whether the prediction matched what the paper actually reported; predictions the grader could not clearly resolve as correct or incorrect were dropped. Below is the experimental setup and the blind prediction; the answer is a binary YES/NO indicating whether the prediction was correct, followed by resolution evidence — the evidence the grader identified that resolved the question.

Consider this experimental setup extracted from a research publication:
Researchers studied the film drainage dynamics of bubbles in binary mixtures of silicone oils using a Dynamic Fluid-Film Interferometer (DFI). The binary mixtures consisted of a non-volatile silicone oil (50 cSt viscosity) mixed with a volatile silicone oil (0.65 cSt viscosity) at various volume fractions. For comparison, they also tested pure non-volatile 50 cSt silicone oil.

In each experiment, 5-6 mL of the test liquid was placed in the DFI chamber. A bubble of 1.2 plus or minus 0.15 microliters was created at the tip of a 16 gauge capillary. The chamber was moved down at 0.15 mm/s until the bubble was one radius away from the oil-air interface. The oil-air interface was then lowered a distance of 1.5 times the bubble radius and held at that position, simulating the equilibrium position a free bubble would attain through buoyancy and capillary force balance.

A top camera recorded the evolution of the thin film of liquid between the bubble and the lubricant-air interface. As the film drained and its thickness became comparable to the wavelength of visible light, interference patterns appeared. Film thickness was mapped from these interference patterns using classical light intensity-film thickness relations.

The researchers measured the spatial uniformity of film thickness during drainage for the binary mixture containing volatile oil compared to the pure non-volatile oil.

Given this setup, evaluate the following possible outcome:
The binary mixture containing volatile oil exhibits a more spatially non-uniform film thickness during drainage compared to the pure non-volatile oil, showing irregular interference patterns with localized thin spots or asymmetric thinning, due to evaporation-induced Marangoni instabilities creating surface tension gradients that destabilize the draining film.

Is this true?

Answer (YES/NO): YES